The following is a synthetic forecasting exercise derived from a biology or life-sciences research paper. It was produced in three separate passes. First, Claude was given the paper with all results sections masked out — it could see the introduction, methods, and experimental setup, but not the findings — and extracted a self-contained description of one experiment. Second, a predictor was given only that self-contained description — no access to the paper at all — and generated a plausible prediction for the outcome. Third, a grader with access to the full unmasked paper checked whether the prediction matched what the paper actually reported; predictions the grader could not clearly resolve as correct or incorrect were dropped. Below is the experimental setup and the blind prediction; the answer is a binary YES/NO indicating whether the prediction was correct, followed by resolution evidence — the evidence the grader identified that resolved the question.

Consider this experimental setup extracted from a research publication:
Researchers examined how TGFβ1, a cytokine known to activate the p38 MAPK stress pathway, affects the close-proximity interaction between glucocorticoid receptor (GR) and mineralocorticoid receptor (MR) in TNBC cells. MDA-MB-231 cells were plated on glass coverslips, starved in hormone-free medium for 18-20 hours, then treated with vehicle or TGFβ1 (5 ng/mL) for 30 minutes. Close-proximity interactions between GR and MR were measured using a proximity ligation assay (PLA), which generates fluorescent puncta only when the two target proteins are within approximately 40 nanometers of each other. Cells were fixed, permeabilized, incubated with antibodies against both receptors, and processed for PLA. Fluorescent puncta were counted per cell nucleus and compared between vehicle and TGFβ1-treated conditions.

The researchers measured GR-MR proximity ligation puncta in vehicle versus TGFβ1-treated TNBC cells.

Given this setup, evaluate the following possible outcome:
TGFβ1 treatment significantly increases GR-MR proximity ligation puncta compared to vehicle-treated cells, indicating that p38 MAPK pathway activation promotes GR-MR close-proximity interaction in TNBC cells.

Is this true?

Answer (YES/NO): YES